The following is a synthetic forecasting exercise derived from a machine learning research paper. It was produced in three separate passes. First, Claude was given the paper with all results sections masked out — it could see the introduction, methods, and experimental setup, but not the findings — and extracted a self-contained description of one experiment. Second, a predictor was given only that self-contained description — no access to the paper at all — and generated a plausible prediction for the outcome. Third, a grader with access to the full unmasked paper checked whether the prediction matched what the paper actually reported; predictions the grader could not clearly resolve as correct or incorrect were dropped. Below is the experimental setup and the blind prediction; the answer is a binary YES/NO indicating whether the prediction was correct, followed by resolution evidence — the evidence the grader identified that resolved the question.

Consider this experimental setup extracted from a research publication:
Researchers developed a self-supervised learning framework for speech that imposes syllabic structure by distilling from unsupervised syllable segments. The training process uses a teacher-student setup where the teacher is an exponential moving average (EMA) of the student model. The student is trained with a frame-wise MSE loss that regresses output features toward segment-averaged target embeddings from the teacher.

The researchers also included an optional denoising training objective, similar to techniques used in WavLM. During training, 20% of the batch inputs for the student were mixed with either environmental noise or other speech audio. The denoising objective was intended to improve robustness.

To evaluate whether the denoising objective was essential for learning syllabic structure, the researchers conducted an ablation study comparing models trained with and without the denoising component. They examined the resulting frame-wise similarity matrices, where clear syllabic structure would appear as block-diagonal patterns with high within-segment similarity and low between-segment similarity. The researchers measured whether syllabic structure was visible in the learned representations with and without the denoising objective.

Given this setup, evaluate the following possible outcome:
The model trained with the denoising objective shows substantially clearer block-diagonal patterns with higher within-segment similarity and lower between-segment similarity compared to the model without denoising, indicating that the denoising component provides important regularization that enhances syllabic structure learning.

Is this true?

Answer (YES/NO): NO